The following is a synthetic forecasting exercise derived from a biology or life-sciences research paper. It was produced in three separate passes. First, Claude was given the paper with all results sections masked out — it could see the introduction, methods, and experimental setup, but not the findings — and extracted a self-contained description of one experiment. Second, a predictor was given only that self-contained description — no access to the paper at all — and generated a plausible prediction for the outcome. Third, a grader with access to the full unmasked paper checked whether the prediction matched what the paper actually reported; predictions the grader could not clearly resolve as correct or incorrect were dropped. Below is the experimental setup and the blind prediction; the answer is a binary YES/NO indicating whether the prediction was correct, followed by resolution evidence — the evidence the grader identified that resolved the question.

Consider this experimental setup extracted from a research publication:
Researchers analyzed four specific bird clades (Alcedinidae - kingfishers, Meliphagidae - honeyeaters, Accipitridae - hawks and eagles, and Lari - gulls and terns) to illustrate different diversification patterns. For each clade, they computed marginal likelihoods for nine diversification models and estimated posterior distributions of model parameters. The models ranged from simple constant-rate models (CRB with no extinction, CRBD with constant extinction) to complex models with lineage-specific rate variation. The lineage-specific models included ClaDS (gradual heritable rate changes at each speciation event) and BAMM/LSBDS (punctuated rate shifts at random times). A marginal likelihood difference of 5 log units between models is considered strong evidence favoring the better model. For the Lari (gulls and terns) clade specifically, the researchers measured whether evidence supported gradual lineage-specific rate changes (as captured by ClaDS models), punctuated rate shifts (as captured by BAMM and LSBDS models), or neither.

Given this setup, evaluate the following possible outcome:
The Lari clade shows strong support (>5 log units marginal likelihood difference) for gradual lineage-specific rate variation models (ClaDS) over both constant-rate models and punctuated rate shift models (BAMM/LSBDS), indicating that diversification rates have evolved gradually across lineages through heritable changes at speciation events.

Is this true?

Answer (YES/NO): NO